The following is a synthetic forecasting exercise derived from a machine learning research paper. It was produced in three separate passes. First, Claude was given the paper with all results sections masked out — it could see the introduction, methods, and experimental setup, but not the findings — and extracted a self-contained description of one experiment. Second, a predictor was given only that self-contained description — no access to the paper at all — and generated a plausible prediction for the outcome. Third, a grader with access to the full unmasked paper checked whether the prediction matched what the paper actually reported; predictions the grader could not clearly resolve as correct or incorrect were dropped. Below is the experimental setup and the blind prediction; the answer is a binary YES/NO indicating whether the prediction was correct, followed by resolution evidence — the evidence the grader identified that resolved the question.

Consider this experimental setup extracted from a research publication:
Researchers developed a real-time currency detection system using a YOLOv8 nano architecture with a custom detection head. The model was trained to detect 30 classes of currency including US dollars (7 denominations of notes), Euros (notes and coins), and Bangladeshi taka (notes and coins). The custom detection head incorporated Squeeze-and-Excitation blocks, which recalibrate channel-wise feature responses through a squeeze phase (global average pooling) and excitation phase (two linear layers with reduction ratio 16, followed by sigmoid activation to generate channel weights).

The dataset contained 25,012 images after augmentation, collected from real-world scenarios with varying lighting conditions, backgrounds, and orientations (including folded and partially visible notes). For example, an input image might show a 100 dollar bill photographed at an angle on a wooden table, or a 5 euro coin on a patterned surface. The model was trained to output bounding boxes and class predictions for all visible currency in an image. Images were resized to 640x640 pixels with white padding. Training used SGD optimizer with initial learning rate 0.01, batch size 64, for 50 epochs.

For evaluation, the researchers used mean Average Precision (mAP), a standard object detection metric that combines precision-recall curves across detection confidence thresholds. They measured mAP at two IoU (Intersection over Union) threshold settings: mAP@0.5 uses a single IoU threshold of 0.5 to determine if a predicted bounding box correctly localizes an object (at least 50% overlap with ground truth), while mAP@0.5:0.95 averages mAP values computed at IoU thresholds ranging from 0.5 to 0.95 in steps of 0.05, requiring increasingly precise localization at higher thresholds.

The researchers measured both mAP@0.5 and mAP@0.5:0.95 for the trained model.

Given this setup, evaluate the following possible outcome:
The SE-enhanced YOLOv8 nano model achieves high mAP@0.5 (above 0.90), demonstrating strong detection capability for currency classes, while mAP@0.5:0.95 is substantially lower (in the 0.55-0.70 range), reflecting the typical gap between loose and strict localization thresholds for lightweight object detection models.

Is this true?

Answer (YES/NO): NO